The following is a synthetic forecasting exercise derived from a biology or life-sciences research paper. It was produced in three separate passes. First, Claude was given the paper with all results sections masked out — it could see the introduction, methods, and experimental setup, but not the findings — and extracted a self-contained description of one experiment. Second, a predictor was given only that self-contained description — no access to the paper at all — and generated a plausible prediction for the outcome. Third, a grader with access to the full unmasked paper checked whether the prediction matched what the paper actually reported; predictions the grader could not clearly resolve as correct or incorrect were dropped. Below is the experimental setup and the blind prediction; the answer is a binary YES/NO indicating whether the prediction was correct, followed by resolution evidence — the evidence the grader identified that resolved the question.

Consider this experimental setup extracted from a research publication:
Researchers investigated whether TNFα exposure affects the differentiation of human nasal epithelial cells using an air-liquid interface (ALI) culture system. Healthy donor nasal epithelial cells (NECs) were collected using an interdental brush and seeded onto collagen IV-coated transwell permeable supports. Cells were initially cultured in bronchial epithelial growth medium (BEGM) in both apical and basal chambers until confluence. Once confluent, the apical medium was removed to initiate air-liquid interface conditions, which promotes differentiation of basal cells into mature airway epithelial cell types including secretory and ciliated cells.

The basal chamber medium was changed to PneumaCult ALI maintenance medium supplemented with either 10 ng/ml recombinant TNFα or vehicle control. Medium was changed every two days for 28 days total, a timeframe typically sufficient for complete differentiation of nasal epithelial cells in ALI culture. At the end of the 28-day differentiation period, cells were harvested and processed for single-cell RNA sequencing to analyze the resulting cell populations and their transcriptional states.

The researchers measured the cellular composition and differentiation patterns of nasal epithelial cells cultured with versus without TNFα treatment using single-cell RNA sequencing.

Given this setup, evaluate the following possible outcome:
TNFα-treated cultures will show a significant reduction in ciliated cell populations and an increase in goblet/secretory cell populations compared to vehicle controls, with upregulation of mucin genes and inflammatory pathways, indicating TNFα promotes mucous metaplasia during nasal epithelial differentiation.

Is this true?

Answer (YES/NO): NO